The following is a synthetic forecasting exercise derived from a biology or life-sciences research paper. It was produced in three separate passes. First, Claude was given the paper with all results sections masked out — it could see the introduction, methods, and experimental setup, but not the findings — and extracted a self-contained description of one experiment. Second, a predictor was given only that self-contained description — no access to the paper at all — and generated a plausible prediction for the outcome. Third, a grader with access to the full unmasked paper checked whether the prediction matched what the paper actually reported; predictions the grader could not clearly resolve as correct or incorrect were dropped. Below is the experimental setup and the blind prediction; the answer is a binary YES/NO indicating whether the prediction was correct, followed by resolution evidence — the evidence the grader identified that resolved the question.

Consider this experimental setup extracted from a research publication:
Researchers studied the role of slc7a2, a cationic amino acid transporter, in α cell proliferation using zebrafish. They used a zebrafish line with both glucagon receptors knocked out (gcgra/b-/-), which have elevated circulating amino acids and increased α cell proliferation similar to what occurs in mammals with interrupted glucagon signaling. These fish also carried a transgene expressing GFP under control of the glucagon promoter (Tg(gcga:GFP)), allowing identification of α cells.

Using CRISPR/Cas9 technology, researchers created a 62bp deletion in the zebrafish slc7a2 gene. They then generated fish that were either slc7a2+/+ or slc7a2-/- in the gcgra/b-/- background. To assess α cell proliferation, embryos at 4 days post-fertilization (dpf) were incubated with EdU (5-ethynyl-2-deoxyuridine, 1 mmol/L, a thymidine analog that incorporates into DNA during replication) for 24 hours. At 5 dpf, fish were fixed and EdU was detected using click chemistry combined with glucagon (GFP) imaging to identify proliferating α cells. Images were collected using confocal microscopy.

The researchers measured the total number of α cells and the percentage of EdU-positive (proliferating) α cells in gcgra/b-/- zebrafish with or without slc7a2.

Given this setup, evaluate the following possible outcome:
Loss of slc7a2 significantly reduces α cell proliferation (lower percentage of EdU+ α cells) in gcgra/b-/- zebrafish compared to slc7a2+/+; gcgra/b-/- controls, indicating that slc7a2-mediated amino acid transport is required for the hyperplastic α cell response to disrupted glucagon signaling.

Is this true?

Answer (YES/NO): YES